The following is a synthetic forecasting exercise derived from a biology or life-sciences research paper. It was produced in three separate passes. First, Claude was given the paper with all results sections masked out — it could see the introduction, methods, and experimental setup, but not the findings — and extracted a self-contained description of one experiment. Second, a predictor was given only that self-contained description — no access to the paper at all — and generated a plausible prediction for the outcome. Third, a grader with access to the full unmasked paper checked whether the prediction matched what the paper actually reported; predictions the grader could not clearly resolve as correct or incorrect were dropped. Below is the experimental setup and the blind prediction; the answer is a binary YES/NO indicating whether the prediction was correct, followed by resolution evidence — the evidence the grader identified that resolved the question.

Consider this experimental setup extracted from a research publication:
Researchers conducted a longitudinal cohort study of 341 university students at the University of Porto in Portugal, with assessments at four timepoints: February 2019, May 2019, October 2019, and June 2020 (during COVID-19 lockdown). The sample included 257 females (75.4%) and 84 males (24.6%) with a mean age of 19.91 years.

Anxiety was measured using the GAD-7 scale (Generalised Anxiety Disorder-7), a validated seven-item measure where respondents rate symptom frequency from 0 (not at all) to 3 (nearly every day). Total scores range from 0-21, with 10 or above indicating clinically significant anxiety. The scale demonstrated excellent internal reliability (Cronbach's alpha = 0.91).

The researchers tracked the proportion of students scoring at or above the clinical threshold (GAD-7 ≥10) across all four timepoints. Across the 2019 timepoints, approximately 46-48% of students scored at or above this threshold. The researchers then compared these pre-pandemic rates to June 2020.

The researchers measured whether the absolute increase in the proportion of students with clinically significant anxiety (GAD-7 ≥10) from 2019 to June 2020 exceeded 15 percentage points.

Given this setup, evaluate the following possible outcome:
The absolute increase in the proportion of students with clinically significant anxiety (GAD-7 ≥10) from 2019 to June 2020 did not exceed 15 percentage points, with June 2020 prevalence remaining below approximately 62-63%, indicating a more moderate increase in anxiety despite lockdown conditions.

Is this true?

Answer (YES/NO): NO